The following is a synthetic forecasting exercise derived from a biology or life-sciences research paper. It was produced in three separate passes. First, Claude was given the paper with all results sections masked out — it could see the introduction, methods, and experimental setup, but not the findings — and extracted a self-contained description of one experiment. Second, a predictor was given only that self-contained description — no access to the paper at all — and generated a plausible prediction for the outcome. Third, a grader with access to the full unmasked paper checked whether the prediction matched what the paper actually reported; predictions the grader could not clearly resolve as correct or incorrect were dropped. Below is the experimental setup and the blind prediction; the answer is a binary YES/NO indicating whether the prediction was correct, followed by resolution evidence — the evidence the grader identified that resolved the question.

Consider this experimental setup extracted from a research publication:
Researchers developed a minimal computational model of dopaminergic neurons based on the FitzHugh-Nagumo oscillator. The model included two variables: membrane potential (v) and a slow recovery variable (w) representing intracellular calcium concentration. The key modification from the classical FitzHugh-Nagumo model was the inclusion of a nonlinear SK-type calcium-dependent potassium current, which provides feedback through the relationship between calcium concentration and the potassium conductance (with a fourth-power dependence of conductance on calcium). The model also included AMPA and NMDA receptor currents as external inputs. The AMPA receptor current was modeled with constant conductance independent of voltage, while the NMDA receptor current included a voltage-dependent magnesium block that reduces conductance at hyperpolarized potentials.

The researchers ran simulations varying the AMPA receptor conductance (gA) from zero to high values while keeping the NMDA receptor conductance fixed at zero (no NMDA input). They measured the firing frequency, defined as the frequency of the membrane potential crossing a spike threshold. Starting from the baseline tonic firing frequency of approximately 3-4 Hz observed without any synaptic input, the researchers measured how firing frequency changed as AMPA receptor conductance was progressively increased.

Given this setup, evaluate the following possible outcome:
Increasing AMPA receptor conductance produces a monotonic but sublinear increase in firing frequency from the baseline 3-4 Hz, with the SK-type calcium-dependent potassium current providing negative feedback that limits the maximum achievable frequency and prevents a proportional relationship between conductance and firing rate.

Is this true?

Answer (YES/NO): NO